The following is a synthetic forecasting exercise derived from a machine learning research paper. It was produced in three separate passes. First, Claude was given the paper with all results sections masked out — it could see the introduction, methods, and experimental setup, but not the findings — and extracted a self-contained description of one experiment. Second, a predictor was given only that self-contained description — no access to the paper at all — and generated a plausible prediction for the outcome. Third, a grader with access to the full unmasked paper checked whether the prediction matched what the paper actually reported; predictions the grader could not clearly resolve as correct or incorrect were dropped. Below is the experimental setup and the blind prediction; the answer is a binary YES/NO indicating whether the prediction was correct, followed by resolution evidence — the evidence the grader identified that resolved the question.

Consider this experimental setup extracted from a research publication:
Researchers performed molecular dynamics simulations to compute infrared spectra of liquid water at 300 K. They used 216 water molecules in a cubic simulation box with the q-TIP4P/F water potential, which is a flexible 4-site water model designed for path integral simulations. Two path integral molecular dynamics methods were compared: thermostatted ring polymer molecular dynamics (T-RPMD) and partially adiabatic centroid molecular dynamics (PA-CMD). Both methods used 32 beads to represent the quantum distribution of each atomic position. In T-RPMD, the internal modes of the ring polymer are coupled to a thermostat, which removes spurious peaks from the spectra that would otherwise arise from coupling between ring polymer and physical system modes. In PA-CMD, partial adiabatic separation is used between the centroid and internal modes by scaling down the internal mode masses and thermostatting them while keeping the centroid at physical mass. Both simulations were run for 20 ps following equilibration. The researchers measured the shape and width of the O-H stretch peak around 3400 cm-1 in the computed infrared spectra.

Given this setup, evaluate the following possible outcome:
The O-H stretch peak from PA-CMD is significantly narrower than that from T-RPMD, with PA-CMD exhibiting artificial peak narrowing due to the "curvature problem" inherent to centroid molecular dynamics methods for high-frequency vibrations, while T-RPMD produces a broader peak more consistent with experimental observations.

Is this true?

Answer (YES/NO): NO